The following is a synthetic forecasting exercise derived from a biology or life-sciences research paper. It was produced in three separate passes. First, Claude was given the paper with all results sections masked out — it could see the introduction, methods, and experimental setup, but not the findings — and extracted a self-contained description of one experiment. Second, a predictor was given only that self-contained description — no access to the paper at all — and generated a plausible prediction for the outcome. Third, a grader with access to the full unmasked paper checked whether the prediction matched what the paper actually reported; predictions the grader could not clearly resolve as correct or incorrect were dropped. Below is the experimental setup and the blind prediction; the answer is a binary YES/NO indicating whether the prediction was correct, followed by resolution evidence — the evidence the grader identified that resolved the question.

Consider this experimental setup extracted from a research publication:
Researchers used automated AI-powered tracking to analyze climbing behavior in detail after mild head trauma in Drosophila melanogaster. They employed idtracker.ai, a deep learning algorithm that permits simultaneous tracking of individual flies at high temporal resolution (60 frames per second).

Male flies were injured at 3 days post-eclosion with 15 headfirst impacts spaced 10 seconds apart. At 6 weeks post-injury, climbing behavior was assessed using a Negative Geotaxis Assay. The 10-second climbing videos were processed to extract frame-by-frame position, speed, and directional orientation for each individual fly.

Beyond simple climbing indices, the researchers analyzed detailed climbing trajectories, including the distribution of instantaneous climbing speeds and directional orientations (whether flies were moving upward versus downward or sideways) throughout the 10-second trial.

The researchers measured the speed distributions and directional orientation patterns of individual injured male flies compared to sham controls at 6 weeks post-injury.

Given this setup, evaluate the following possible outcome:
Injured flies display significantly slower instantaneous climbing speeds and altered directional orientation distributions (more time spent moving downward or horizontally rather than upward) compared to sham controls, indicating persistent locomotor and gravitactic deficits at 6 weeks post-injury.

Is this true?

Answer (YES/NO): NO